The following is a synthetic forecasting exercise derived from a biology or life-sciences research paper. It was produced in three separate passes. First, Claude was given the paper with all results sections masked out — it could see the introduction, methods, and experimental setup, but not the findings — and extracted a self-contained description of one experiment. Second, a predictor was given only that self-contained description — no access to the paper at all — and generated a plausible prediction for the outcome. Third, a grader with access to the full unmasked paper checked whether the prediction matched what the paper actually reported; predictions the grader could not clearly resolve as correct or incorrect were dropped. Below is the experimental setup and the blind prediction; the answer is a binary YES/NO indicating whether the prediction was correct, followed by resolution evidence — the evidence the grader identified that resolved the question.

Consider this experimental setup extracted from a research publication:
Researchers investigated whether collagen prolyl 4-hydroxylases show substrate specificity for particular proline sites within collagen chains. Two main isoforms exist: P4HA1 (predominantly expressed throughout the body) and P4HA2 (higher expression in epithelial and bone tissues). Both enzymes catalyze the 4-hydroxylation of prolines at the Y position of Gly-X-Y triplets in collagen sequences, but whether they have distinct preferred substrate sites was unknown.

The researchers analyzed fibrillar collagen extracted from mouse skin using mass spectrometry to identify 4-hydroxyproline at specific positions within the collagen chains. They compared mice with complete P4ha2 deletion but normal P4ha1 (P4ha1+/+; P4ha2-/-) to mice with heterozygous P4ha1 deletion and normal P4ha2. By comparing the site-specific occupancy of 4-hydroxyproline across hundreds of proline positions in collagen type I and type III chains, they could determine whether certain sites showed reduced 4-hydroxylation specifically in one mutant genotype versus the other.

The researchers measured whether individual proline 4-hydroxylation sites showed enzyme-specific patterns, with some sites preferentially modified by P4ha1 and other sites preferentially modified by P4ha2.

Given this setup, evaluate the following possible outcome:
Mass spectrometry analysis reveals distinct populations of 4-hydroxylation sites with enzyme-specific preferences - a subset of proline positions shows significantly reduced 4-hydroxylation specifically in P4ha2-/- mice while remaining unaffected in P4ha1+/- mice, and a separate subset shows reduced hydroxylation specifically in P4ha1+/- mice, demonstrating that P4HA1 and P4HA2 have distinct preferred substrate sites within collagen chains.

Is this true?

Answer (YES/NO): YES